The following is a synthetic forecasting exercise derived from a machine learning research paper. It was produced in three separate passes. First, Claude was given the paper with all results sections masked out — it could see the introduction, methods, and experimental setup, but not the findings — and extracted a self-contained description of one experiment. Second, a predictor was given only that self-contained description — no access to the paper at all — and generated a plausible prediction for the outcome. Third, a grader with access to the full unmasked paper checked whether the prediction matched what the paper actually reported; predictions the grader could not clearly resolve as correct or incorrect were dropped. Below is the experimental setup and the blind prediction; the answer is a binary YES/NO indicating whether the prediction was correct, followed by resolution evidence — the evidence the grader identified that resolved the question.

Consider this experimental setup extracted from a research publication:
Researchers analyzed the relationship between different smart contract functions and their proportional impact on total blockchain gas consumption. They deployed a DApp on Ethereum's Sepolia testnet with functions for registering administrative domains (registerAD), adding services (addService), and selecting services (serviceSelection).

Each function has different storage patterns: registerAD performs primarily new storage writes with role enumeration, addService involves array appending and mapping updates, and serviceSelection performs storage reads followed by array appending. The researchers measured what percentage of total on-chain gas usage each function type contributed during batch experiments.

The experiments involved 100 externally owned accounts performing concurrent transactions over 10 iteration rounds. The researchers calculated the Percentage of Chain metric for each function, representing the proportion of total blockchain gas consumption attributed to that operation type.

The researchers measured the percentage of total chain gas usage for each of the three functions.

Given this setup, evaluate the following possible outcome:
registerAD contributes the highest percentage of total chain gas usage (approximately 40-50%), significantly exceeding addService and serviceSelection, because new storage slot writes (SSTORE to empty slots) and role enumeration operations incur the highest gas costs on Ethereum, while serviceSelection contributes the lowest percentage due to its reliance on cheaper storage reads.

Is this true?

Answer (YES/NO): NO